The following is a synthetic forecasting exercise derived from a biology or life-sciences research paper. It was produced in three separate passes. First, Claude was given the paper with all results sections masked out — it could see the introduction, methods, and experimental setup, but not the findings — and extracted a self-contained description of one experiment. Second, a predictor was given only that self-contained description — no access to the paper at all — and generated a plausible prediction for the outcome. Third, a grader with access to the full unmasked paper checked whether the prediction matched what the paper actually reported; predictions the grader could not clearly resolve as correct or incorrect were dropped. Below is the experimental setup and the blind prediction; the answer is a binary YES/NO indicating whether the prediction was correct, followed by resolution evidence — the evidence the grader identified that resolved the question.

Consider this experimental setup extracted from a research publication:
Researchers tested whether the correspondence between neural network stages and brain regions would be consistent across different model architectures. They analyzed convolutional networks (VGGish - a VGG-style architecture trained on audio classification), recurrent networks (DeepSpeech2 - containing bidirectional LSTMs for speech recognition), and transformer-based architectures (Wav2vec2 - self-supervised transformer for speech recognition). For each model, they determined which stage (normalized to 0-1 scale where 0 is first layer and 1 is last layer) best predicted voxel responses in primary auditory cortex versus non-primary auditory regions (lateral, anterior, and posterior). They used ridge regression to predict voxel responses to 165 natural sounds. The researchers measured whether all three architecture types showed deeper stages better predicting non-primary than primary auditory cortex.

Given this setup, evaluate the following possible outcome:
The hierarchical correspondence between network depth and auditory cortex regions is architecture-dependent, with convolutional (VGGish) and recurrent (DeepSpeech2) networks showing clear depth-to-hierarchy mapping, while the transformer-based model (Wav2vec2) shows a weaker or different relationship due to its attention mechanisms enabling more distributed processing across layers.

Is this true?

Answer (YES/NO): NO